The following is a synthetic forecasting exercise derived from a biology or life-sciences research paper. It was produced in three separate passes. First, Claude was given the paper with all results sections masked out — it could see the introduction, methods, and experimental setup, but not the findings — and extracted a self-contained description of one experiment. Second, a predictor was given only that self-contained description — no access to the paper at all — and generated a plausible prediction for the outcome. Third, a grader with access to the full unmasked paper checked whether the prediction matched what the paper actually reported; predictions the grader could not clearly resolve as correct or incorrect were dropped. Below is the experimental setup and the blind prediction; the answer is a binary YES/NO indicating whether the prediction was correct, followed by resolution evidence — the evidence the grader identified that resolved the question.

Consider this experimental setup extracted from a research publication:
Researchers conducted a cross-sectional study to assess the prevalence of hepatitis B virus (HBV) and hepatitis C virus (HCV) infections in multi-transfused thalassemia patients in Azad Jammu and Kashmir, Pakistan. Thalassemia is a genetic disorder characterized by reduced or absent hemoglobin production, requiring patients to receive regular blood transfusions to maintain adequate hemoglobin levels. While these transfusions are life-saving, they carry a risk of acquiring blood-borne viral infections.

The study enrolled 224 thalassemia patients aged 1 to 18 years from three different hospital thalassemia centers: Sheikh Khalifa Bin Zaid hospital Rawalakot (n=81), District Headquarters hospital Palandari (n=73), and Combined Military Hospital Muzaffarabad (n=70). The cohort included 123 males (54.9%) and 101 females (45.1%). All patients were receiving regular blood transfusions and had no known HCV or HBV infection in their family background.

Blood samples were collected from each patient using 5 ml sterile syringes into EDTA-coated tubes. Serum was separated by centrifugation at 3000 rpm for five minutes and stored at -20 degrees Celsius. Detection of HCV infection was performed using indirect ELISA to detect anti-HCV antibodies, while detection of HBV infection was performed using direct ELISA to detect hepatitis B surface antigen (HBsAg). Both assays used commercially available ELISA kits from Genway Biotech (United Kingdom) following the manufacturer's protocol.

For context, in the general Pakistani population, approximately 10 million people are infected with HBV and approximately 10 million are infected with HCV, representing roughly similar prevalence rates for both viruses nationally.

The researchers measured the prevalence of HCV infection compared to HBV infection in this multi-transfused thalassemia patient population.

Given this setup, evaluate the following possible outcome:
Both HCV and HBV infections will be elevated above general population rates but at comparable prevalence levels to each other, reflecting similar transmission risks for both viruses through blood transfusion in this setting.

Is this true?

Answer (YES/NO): NO